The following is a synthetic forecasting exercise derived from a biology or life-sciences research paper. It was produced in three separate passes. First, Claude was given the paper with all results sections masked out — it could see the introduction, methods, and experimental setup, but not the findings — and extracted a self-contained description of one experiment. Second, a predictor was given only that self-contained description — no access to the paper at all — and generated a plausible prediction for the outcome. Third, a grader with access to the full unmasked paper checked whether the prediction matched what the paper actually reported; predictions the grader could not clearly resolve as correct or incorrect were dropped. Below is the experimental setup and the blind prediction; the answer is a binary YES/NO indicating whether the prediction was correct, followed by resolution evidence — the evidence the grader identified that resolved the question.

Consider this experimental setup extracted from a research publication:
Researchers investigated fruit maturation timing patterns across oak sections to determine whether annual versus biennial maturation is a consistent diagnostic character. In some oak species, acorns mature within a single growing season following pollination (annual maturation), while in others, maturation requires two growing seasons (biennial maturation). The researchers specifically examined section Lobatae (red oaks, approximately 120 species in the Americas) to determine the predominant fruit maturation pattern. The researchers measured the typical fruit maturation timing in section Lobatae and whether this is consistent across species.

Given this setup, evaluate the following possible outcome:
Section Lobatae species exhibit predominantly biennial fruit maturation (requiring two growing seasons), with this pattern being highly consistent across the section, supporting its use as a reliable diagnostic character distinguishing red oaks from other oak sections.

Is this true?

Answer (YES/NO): NO